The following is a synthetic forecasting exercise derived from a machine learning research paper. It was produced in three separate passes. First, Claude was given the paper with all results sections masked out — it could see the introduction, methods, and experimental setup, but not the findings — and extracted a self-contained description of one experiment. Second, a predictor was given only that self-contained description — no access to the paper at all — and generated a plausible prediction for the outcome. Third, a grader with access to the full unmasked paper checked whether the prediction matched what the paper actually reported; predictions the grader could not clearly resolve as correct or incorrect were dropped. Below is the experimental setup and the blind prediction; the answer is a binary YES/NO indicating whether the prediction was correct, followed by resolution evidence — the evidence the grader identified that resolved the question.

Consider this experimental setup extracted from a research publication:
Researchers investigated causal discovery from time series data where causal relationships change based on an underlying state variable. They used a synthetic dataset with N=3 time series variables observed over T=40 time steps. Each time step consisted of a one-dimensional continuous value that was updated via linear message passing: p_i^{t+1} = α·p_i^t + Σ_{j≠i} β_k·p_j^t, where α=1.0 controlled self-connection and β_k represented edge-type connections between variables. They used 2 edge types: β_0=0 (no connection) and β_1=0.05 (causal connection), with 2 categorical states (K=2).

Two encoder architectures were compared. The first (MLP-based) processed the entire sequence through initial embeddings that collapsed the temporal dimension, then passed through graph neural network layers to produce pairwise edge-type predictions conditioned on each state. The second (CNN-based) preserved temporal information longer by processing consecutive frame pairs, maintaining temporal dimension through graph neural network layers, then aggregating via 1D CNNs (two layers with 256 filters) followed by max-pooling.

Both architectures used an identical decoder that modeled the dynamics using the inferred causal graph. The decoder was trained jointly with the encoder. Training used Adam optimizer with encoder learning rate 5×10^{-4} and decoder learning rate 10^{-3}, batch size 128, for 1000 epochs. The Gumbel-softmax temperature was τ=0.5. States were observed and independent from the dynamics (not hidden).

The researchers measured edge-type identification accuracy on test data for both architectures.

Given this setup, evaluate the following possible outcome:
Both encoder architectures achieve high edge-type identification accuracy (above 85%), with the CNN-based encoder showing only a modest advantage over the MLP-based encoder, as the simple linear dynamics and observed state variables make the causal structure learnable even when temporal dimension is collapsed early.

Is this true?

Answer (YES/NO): NO